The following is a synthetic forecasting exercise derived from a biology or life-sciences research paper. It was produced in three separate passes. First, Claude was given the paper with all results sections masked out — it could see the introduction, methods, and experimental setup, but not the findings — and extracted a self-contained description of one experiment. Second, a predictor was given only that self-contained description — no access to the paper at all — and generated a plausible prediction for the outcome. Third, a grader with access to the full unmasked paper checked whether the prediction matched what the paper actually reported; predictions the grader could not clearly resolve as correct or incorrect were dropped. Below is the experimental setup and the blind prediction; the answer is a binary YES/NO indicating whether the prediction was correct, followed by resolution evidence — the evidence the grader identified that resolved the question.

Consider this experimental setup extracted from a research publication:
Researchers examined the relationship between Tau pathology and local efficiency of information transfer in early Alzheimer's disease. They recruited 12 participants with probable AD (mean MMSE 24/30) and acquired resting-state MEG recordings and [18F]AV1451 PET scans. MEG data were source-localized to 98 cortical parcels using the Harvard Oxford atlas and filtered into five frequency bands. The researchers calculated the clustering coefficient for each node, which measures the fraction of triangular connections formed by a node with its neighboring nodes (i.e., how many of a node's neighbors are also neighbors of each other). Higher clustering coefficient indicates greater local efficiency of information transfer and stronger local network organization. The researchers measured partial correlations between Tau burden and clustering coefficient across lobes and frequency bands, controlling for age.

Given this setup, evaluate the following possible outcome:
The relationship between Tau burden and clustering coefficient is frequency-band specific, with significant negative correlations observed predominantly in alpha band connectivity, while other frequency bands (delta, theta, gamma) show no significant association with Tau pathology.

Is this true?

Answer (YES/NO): NO